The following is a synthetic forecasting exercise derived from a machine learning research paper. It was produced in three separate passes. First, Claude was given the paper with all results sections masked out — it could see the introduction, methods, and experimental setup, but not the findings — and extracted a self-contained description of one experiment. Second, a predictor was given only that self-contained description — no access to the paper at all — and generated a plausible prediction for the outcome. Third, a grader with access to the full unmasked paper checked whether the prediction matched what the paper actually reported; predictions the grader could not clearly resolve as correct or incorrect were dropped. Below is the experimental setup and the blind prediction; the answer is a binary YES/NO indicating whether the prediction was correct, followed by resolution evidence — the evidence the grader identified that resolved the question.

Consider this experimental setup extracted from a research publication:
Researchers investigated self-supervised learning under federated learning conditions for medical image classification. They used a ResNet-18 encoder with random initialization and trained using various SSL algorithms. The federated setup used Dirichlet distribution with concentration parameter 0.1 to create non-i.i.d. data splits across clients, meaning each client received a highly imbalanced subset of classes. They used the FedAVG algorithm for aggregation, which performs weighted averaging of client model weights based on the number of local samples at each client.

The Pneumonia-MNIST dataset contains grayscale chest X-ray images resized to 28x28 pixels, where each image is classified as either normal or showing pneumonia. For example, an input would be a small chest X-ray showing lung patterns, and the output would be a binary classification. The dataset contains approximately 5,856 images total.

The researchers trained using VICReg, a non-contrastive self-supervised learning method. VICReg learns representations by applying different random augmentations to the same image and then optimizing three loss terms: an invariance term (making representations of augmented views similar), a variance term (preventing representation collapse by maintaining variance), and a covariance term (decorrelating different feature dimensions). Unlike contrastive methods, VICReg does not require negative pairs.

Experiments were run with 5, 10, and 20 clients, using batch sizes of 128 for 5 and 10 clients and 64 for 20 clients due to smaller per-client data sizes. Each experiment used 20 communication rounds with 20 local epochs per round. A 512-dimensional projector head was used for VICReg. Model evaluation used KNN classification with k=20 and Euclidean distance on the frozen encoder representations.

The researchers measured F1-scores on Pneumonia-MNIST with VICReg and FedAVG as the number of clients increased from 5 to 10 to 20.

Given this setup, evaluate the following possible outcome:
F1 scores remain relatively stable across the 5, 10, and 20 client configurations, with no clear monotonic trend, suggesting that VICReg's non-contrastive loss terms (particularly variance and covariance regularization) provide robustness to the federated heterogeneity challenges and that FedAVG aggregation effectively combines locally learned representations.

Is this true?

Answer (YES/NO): NO